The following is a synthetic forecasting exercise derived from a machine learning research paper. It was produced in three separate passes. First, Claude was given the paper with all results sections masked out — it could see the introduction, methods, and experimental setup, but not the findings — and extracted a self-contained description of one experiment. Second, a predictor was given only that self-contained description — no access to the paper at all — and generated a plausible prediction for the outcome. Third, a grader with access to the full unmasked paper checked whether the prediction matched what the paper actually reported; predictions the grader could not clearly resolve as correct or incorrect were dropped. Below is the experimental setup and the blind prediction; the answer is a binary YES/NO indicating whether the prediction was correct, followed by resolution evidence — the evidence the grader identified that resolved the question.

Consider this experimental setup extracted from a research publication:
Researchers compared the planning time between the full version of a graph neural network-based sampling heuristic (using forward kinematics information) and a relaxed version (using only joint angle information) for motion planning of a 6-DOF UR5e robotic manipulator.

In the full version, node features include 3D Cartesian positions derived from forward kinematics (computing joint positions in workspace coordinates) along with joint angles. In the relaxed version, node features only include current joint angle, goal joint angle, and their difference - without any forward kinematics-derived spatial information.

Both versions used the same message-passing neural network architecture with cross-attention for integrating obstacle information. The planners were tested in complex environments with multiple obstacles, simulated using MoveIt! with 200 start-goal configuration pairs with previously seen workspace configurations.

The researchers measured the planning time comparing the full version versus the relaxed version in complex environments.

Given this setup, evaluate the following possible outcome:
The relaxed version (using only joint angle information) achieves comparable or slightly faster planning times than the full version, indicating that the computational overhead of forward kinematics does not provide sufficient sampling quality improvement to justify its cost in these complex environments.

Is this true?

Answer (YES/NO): NO